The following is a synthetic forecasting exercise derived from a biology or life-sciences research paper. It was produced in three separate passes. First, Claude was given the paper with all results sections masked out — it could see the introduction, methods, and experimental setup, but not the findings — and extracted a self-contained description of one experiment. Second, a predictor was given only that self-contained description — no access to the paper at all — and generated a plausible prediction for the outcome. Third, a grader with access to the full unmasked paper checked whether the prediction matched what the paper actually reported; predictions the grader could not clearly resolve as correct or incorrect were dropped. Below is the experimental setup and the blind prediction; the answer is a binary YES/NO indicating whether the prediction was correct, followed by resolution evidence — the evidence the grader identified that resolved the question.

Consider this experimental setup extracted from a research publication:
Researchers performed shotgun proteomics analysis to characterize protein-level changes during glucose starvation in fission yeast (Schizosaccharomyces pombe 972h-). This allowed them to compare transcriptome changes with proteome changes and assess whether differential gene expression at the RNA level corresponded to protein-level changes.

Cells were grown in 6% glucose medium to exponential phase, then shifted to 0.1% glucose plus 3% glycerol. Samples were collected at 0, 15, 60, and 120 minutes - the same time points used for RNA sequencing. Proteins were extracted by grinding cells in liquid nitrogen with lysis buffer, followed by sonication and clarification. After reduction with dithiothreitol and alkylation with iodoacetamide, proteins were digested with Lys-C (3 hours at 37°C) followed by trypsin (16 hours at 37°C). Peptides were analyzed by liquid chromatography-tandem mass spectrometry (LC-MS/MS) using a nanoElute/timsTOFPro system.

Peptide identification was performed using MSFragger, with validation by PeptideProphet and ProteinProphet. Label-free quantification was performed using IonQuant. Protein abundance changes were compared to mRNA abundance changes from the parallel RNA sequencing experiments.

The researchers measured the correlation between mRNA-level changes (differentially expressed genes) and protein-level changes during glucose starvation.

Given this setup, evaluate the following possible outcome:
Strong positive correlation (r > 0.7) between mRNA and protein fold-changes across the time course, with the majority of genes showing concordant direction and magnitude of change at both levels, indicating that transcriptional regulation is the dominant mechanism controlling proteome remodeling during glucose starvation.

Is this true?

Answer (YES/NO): NO